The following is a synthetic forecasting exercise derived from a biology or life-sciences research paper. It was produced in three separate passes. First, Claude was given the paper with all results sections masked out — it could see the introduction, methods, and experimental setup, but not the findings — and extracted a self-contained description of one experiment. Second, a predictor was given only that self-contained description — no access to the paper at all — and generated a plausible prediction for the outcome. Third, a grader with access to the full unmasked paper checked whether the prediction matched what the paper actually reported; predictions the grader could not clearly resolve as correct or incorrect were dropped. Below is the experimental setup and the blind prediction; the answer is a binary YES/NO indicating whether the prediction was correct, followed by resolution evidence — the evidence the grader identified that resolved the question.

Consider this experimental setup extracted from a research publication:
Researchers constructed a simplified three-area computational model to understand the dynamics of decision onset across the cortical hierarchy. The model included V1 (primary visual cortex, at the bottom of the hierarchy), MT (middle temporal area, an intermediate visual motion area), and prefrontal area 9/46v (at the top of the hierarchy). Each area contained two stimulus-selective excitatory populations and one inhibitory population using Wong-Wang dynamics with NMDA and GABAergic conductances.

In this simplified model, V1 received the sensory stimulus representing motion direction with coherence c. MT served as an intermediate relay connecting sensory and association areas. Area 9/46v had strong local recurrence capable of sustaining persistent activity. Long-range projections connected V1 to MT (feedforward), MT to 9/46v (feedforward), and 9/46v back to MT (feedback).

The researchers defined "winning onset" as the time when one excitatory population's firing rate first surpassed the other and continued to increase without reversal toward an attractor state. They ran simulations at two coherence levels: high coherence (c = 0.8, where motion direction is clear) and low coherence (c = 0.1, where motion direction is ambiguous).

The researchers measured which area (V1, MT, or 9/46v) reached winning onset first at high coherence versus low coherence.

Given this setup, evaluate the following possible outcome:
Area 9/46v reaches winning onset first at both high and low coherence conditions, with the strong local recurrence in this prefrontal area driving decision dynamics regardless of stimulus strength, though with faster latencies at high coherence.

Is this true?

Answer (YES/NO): NO